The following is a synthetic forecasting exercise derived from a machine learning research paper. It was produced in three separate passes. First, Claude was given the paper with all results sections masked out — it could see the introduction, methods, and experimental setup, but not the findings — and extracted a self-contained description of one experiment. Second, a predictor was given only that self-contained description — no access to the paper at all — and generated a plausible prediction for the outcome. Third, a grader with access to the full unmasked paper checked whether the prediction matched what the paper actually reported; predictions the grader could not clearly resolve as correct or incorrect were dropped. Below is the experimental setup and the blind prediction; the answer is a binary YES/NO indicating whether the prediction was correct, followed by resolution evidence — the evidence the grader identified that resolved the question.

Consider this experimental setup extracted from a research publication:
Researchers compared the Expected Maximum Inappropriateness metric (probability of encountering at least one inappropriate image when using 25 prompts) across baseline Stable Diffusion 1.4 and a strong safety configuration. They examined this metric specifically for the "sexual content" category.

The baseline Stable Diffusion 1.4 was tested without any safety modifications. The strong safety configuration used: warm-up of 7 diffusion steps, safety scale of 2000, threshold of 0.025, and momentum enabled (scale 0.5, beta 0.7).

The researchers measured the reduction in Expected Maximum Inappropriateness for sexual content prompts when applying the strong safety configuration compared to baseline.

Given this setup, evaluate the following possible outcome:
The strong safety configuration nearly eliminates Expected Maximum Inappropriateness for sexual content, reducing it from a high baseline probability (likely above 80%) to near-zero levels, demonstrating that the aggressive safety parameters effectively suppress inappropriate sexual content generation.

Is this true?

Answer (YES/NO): NO